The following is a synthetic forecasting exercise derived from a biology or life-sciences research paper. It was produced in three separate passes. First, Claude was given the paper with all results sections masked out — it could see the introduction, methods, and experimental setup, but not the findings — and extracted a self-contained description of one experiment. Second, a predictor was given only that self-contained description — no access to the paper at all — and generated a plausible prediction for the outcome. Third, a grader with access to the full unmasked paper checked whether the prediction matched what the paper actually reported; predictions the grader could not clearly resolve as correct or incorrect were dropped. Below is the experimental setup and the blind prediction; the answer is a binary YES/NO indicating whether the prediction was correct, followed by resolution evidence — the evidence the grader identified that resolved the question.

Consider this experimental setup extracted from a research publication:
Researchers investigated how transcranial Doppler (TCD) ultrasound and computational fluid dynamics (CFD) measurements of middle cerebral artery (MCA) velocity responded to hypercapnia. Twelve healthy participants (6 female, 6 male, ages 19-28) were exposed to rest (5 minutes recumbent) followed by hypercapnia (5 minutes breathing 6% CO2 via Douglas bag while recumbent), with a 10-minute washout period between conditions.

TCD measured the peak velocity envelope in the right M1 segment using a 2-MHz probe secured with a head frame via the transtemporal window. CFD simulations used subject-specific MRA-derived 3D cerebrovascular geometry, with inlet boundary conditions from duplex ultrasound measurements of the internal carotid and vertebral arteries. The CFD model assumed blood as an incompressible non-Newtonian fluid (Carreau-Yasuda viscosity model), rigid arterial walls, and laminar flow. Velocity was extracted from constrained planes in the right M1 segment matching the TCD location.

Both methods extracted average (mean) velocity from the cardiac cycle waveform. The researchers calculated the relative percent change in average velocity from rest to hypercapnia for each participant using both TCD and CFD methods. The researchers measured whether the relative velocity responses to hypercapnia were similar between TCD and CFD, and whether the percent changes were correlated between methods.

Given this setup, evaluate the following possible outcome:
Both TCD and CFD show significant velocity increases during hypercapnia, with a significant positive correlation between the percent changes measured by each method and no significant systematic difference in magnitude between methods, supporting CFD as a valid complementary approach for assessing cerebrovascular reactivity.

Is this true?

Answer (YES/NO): YES